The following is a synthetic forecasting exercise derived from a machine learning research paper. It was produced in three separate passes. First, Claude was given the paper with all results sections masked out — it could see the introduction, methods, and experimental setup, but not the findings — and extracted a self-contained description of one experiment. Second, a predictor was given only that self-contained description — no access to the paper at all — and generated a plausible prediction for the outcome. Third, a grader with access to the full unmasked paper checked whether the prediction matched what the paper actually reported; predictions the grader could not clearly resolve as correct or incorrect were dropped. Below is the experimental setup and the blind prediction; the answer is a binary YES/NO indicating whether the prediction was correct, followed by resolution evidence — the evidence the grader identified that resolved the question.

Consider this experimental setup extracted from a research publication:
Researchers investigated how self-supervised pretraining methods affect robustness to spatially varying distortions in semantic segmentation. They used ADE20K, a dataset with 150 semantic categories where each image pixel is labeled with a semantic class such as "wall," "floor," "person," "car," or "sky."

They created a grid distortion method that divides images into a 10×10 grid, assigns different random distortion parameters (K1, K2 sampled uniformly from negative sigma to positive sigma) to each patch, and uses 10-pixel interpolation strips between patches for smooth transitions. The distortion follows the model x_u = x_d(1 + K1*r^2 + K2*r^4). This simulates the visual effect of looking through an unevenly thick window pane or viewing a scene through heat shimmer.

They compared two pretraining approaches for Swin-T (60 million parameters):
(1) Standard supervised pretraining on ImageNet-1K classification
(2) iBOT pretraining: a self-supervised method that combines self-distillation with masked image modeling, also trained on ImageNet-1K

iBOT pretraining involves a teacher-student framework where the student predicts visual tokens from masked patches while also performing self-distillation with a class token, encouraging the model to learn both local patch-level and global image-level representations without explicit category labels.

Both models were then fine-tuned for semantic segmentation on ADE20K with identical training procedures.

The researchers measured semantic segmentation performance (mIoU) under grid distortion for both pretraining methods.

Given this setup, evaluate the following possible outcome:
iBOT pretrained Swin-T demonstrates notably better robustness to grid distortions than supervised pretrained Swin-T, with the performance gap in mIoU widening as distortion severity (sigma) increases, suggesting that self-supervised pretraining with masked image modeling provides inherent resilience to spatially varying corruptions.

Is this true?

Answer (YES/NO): NO